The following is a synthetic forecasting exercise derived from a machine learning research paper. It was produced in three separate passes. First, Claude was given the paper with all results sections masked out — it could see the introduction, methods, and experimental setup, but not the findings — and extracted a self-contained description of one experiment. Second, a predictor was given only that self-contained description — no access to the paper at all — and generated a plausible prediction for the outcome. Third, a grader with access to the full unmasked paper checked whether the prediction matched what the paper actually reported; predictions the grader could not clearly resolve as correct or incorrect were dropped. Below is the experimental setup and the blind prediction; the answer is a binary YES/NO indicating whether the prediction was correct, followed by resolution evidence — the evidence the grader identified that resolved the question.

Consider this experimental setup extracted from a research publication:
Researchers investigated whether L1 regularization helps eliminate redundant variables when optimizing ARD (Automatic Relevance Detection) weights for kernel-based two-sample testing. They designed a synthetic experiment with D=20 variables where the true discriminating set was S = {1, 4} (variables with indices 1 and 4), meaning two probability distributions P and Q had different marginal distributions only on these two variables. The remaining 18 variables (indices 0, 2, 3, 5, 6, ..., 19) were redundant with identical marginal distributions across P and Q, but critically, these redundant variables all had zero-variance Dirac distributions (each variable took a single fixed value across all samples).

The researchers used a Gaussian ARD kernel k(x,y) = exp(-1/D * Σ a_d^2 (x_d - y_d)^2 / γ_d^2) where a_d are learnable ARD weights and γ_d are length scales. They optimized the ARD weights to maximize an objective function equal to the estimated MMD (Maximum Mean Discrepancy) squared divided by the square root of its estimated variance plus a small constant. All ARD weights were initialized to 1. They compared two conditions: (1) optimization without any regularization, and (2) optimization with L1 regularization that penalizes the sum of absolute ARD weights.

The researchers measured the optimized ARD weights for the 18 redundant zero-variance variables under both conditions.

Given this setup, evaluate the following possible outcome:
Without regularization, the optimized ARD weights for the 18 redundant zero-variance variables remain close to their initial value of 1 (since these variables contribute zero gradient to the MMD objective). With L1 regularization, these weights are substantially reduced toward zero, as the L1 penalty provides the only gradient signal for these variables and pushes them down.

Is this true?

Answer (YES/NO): YES